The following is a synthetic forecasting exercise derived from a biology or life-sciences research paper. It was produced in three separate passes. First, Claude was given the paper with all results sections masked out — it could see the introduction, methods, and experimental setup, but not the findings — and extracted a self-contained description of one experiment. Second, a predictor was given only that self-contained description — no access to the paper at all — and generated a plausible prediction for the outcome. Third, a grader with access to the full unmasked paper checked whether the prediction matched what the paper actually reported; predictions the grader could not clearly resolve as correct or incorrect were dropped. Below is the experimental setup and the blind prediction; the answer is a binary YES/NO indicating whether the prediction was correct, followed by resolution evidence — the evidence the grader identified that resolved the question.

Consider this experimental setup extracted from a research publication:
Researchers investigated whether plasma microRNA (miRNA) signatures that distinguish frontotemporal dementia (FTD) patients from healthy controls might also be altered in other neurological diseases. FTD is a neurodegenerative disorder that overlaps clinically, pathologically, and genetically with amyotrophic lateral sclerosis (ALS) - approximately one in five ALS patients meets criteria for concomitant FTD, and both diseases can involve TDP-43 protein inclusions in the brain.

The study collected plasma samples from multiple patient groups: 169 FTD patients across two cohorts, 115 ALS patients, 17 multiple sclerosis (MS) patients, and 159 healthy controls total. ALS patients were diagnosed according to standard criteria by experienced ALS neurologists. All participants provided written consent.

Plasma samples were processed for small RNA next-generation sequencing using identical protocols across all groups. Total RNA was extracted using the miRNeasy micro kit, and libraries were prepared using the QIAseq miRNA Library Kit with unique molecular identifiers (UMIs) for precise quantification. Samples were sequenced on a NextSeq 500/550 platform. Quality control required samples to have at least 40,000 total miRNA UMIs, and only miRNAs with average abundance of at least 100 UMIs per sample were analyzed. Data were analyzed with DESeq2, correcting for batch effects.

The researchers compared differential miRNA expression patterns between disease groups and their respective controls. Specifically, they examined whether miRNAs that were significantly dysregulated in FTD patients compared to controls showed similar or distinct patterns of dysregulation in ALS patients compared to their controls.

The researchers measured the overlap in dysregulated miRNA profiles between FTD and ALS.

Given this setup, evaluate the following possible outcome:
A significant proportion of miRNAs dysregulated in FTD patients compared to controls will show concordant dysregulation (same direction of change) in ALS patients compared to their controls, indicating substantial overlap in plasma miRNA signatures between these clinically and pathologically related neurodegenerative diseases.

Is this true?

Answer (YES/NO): YES